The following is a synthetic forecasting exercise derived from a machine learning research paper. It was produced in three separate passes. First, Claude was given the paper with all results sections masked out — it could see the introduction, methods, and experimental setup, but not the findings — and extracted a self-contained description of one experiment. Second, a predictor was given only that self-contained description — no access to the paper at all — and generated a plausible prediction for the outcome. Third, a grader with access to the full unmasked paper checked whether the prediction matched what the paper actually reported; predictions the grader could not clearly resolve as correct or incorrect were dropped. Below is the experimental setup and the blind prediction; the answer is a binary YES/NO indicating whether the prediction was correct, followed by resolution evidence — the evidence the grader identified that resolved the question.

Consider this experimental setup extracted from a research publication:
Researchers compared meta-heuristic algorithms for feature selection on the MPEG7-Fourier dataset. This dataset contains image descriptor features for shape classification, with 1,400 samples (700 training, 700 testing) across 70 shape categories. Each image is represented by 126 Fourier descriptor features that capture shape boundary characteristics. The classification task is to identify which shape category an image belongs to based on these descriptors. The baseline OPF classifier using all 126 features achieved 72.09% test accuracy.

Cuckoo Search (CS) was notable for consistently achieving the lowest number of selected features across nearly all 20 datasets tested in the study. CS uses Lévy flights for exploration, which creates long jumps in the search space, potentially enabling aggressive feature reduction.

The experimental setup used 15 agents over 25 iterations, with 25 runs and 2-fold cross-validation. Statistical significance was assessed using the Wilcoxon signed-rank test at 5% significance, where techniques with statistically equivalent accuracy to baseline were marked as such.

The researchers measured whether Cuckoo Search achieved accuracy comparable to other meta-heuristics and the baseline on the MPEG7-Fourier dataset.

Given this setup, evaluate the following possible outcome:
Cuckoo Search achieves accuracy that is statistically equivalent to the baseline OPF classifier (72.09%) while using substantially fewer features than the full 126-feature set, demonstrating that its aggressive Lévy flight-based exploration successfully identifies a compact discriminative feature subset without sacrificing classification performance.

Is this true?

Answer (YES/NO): NO